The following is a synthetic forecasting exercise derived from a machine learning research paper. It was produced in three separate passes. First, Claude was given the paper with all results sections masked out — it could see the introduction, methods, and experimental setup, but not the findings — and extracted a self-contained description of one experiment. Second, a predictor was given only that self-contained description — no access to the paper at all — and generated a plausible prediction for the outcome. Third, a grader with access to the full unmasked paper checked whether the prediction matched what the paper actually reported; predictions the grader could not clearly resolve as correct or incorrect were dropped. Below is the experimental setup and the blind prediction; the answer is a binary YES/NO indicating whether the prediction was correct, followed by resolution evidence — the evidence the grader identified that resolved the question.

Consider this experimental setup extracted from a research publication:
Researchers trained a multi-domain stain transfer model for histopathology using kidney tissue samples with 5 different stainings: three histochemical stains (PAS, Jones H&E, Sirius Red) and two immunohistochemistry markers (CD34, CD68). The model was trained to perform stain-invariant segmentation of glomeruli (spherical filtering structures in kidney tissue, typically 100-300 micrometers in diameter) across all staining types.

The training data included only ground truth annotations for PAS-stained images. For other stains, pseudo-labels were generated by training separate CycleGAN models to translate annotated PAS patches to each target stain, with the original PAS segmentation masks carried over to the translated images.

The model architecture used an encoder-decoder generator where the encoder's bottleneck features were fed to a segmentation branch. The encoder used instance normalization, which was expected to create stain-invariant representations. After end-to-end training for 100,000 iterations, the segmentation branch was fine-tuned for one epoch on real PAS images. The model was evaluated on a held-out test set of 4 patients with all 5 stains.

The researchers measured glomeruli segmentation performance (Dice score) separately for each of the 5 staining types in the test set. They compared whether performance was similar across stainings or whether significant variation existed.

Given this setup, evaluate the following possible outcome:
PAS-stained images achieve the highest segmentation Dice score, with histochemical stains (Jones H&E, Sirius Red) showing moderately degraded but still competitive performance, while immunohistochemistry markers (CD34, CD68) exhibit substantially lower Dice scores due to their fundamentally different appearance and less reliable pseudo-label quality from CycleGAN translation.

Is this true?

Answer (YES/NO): NO